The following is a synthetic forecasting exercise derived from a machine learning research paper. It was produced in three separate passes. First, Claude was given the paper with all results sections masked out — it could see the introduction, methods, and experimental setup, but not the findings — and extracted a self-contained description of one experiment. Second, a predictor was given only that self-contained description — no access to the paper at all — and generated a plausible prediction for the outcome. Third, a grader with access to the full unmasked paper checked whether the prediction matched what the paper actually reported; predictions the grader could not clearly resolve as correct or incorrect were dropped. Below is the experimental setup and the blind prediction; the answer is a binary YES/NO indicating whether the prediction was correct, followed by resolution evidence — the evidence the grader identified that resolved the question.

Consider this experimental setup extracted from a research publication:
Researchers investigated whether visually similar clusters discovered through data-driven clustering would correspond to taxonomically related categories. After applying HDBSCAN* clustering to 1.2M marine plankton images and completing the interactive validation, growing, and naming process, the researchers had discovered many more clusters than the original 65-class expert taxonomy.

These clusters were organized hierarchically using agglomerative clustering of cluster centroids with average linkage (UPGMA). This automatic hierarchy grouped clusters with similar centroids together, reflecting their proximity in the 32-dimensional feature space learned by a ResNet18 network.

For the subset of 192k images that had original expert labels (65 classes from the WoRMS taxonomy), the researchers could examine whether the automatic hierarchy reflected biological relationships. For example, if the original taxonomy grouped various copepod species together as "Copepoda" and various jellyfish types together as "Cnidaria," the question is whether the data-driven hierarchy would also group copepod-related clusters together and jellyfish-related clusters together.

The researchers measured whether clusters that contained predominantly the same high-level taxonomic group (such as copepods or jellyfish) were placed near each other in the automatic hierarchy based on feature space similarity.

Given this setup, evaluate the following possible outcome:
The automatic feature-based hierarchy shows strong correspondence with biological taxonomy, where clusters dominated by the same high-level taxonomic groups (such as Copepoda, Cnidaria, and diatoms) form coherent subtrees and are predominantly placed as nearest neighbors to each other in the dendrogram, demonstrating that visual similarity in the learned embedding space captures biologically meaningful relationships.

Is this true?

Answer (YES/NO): NO